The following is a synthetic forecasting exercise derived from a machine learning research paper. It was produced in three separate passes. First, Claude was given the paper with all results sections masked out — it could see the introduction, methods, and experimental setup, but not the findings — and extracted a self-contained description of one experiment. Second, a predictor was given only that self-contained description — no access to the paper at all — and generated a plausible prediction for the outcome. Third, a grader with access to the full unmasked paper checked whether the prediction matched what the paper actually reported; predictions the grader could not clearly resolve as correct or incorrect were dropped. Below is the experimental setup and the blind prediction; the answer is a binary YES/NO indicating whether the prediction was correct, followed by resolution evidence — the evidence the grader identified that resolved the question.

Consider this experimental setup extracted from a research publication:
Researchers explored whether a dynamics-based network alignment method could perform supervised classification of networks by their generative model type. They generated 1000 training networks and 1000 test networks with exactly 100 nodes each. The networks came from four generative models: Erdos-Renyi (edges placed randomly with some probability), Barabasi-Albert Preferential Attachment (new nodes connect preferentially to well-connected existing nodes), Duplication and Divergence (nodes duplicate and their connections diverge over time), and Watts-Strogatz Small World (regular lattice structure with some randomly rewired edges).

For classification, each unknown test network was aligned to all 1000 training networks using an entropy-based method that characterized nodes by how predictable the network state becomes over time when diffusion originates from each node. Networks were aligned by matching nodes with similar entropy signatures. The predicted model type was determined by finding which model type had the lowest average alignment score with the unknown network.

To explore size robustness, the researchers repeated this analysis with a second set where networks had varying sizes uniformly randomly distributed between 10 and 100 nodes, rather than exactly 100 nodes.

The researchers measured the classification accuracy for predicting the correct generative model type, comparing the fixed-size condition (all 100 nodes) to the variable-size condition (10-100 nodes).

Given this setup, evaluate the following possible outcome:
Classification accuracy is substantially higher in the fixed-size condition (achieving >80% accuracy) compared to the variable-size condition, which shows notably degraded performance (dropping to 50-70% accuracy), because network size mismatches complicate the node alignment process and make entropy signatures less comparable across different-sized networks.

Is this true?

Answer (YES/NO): NO